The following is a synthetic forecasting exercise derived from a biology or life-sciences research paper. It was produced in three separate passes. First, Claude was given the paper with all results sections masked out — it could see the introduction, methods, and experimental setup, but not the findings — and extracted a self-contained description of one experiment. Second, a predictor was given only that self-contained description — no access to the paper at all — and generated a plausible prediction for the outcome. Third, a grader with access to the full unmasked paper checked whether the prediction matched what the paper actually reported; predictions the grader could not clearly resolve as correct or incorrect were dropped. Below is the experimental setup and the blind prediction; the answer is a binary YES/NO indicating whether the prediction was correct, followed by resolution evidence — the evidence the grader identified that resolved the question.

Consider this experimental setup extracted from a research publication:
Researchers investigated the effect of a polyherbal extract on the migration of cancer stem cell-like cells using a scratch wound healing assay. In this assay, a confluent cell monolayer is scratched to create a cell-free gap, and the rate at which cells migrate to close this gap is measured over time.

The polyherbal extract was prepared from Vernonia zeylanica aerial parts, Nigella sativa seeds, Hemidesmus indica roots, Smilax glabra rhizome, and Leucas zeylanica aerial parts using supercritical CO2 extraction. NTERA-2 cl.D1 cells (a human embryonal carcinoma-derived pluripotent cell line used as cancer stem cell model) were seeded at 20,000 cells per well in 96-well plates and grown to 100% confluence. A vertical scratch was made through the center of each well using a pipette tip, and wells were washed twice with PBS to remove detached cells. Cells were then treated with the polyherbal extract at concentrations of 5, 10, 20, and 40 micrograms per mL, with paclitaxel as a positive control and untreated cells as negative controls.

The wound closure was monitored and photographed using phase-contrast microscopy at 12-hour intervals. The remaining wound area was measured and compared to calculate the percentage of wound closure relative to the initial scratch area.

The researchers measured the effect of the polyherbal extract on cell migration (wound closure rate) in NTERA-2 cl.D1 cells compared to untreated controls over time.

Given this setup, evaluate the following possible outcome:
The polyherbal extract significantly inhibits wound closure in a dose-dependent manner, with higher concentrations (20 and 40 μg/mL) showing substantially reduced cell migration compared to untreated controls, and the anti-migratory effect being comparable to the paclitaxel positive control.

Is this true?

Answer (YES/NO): YES